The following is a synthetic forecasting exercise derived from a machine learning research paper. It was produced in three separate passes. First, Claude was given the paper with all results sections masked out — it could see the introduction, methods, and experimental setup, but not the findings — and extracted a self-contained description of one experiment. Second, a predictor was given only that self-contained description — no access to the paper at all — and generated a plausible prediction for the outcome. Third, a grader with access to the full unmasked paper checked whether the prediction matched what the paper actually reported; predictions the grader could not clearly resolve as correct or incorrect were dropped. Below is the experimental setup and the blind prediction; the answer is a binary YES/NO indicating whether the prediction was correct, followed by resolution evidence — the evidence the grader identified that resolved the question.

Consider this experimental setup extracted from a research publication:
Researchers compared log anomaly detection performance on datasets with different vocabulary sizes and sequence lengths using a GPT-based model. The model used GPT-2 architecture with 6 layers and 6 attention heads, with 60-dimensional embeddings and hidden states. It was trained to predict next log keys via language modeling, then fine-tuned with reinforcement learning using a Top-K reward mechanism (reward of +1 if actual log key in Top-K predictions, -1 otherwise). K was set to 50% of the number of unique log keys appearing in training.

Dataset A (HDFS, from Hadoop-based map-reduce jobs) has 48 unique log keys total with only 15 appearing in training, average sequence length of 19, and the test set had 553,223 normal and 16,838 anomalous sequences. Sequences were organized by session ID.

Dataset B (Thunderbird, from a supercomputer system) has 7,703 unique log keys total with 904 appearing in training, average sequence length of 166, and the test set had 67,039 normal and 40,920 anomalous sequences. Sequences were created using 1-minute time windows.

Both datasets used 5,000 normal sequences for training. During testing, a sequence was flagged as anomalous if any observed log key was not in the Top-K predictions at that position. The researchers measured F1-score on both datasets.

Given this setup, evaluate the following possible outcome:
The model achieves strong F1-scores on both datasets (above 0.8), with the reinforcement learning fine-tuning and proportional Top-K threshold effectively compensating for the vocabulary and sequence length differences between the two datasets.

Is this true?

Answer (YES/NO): YES